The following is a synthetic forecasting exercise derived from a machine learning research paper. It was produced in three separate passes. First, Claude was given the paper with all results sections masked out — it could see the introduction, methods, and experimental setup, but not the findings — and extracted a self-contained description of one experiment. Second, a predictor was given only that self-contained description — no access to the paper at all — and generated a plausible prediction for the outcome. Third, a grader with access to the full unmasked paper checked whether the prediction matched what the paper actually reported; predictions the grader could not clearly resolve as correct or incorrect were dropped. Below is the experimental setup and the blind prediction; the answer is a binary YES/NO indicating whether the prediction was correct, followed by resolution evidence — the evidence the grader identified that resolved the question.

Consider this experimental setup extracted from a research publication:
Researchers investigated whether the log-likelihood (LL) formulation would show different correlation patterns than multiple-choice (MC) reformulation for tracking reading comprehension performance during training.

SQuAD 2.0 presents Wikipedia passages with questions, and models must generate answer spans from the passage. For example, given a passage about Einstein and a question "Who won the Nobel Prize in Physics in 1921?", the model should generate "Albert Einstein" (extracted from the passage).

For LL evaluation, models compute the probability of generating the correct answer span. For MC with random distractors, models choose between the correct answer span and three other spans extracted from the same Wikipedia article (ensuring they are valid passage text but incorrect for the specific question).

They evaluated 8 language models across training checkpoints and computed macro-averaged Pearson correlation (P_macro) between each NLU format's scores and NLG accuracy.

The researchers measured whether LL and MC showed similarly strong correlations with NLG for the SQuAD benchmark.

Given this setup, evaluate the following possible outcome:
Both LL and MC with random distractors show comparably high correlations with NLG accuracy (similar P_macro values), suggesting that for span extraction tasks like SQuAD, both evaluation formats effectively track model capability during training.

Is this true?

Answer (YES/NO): NO